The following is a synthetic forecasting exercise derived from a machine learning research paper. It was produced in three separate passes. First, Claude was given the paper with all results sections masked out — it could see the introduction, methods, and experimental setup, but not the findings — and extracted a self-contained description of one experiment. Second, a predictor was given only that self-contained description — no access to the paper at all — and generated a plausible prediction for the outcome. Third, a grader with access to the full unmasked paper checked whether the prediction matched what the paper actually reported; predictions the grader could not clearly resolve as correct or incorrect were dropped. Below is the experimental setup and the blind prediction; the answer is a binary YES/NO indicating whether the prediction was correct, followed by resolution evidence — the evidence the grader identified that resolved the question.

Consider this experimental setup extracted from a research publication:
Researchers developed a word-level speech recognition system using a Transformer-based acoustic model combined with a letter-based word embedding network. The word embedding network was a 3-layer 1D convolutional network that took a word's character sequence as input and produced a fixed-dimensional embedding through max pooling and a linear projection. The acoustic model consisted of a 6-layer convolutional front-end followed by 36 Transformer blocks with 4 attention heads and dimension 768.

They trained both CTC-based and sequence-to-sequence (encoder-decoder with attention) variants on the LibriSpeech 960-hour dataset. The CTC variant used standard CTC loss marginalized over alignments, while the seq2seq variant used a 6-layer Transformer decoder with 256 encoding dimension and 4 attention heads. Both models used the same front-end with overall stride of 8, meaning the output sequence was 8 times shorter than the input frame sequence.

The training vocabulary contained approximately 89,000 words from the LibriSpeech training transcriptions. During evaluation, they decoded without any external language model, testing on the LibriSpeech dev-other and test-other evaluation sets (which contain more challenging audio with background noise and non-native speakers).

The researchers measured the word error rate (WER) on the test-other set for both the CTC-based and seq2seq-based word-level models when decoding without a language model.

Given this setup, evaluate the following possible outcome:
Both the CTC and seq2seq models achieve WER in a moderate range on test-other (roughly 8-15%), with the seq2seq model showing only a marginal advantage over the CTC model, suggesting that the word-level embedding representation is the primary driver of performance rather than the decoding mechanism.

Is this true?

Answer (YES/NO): NO